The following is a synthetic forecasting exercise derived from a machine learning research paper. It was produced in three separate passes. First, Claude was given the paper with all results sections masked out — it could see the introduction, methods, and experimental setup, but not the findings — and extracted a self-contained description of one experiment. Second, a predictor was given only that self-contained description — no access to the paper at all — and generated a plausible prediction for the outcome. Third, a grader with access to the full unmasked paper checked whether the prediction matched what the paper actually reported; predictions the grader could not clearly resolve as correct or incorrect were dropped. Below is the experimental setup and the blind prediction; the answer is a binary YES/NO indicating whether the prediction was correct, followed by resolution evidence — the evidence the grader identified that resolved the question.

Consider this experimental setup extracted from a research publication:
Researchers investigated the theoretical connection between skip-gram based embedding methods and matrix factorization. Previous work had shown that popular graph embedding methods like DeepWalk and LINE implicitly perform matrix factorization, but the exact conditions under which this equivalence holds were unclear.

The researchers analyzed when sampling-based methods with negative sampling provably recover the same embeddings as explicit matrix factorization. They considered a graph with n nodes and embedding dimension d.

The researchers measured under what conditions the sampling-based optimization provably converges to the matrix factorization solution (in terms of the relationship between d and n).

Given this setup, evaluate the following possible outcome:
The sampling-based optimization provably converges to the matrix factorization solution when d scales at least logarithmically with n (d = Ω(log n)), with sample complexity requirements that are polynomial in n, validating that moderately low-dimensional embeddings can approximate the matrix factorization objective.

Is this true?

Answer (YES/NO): NO